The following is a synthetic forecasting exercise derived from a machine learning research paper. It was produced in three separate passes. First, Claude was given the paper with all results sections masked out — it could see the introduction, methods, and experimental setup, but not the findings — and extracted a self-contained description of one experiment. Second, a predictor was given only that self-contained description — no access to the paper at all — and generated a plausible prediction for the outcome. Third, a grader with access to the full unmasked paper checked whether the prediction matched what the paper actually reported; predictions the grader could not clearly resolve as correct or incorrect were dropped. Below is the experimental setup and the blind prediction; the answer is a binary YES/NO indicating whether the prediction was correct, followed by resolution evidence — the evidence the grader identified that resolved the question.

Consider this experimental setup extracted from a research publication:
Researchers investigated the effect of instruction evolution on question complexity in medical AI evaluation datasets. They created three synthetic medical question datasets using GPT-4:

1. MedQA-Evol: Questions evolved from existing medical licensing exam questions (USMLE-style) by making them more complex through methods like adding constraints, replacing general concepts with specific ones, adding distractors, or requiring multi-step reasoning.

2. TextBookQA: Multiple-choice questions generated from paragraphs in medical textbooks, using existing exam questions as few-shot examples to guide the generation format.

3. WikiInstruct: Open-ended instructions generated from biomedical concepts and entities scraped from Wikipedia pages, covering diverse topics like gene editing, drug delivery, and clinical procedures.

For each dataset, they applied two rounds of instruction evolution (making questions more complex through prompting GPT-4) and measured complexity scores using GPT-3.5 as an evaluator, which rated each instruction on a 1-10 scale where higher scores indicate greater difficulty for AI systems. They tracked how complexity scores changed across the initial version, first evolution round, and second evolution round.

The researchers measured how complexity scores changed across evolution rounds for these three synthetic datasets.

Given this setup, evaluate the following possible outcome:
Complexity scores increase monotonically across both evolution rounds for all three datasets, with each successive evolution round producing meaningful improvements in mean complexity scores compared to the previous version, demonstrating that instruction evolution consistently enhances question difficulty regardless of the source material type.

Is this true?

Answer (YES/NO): NO